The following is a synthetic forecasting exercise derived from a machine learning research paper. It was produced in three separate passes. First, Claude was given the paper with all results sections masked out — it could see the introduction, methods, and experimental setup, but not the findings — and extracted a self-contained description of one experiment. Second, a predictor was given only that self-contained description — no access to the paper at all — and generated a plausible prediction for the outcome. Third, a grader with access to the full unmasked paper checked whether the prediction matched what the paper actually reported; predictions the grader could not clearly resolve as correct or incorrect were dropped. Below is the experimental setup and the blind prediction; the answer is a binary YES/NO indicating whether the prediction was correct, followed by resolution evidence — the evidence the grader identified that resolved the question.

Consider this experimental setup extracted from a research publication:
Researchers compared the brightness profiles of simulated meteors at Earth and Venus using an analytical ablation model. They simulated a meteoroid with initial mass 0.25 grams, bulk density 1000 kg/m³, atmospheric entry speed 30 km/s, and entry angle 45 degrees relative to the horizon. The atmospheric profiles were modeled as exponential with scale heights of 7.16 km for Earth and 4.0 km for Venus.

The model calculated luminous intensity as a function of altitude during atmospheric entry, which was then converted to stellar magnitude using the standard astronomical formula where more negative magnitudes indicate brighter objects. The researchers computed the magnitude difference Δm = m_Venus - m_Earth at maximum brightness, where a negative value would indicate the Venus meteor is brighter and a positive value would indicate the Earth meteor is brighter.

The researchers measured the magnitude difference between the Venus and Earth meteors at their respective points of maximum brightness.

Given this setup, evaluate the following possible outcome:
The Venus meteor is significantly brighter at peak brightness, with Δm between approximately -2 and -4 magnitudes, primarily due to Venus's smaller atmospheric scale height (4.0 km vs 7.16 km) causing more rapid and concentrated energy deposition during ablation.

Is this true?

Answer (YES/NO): NO